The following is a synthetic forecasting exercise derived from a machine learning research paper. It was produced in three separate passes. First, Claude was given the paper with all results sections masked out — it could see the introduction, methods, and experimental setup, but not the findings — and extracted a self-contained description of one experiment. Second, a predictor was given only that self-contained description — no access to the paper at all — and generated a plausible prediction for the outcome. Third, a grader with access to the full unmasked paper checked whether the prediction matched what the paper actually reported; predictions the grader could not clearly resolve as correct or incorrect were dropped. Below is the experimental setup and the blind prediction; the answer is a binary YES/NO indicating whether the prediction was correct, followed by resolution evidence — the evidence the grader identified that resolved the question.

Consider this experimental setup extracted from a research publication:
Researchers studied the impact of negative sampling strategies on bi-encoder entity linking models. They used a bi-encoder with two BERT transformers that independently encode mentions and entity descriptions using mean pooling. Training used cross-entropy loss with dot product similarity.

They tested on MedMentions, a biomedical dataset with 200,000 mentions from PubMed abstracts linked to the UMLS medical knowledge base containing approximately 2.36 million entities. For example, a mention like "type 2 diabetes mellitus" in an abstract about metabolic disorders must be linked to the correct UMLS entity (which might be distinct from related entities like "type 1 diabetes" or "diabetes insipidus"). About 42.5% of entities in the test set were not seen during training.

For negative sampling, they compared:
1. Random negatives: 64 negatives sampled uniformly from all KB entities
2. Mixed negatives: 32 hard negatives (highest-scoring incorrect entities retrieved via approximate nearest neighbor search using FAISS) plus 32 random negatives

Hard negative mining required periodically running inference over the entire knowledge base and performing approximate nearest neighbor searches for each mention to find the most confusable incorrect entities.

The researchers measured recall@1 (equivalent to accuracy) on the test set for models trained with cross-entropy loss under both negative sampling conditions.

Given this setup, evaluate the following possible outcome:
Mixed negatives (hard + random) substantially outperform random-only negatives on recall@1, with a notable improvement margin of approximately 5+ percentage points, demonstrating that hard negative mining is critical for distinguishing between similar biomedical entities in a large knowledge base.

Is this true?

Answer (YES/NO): YES